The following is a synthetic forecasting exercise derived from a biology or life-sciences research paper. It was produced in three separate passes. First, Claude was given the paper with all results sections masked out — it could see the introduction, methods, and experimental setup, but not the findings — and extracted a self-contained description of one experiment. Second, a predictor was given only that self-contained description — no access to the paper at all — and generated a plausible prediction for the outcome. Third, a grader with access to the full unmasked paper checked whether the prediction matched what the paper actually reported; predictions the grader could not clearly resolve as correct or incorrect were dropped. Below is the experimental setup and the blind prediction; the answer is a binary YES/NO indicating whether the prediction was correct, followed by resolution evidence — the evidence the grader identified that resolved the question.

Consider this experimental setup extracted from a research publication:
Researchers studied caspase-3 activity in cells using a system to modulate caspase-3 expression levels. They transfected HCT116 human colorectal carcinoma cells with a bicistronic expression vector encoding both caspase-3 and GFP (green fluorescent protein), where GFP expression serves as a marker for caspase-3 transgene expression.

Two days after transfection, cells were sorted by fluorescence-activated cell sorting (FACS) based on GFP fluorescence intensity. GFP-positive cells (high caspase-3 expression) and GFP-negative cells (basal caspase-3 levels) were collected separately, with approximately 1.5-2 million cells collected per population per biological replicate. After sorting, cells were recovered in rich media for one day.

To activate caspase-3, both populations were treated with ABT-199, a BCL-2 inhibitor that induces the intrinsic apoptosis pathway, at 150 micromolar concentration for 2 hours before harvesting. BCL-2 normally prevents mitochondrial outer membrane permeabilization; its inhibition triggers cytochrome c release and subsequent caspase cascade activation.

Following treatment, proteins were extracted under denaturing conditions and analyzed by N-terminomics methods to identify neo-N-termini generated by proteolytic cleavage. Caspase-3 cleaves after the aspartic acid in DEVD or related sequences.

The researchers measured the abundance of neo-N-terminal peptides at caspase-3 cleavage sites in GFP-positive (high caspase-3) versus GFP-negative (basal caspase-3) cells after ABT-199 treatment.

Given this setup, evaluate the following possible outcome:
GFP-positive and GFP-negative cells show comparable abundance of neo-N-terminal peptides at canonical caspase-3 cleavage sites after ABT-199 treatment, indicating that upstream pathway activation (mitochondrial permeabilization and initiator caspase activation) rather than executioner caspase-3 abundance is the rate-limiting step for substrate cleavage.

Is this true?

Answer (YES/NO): YES